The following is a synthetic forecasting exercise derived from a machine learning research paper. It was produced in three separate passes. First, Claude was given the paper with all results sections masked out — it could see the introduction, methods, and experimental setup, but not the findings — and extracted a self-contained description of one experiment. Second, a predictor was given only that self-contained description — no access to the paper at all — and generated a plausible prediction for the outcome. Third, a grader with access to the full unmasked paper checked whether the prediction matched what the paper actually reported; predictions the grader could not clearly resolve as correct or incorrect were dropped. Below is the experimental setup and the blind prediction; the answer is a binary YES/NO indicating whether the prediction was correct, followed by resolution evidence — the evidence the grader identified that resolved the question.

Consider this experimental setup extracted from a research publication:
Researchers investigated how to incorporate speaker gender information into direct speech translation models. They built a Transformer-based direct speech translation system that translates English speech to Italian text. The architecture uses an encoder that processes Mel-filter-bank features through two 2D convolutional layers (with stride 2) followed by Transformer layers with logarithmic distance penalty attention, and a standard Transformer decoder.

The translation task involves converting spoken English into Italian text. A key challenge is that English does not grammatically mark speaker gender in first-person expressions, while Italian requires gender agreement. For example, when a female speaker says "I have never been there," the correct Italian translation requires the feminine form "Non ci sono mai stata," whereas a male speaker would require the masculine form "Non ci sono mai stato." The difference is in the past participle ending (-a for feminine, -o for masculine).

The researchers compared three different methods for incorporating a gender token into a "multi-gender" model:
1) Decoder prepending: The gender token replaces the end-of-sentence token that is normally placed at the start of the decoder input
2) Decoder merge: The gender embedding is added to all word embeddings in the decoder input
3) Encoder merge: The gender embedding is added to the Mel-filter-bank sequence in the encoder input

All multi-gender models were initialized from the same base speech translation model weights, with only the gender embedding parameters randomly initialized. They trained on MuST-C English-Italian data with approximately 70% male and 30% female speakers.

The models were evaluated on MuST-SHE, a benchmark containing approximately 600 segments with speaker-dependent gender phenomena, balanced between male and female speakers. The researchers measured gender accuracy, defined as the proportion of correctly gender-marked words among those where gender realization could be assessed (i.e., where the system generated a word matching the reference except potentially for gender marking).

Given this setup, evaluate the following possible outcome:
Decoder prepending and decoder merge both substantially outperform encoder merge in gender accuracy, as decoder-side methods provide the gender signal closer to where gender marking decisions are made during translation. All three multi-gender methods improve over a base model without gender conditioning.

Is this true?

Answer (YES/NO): NO